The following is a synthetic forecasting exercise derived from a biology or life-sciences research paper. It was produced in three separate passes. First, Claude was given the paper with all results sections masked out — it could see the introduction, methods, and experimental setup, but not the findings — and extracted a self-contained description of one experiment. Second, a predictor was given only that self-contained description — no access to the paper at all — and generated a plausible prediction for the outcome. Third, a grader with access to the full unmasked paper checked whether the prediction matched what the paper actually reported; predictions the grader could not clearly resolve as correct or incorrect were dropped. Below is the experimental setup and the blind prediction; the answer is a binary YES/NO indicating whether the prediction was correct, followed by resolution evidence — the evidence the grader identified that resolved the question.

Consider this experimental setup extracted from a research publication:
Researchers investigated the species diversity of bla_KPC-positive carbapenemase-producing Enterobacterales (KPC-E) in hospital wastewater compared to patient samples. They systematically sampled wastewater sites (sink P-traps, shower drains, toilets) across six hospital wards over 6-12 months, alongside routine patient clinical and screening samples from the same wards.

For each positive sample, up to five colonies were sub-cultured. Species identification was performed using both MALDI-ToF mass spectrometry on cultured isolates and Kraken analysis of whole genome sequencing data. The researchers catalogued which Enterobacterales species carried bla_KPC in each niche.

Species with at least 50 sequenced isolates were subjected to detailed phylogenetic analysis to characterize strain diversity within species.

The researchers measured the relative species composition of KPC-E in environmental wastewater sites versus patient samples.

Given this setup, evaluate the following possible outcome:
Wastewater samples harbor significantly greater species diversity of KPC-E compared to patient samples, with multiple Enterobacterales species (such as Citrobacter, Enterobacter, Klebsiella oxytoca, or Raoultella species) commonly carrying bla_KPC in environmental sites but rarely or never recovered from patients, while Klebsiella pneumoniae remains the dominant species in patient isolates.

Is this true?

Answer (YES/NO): NO